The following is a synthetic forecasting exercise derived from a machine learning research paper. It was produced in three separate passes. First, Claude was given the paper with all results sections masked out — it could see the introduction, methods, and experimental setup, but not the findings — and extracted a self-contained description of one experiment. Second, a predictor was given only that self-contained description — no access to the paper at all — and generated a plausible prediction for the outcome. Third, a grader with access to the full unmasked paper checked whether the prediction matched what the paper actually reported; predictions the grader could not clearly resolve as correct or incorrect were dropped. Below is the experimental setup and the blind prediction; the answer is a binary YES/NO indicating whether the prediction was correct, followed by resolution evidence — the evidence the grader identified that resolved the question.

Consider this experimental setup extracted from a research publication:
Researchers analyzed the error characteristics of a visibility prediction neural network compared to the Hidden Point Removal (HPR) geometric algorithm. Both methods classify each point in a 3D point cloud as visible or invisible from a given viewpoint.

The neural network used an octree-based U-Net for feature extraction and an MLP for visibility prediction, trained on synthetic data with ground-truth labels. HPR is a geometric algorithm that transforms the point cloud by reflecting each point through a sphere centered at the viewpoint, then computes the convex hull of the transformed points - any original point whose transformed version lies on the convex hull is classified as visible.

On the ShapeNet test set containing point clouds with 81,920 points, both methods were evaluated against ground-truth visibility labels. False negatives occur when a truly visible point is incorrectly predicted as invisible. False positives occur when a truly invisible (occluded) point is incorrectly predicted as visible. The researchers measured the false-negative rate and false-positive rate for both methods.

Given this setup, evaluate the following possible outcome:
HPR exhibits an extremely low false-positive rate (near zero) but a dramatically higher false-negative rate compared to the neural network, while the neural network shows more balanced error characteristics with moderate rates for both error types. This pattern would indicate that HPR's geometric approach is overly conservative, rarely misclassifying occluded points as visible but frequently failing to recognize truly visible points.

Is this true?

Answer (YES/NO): NO